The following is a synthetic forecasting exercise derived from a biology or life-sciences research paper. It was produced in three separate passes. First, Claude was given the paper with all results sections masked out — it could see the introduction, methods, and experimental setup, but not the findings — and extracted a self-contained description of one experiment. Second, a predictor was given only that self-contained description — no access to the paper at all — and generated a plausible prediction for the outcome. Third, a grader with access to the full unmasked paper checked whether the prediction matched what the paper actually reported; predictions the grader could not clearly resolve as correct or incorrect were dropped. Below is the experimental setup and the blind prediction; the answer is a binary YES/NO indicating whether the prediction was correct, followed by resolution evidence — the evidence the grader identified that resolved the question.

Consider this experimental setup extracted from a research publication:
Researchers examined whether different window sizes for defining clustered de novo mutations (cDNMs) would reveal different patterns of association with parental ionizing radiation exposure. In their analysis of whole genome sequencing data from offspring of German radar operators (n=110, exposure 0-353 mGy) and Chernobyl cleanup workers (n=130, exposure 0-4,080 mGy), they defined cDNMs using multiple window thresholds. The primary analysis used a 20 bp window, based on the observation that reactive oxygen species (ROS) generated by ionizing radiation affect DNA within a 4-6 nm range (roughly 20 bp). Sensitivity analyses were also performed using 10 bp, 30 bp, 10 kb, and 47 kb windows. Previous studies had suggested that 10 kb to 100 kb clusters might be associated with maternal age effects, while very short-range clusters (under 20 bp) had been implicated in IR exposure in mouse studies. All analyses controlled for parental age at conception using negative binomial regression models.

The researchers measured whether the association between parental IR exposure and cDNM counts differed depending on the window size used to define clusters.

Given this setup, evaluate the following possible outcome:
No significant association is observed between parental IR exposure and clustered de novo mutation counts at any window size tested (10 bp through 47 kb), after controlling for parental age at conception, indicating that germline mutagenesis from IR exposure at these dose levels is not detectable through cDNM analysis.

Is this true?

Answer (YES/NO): NO